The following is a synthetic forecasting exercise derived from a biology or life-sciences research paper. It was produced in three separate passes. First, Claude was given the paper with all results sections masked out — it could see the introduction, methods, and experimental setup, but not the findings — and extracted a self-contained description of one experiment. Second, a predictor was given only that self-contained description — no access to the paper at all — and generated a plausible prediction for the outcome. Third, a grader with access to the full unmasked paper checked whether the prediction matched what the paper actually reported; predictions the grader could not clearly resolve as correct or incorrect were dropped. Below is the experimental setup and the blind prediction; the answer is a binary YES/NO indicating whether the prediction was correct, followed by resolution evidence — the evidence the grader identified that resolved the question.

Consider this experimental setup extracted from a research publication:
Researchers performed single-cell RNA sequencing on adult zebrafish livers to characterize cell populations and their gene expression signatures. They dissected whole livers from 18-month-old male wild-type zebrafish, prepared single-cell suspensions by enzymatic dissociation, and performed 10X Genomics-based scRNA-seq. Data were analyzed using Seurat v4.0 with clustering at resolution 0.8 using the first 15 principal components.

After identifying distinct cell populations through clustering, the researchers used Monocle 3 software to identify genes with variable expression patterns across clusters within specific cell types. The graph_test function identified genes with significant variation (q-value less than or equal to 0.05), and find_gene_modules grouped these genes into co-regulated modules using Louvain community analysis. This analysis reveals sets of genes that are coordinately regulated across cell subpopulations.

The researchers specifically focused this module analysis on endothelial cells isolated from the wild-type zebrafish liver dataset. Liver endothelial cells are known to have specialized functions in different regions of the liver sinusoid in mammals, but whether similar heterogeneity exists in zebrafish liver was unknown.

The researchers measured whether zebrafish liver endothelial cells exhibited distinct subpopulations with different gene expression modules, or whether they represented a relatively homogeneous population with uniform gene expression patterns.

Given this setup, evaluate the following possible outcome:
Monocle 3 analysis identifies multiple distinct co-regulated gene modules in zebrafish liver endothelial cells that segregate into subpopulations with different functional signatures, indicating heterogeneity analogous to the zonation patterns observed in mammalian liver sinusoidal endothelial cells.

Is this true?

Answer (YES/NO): NO